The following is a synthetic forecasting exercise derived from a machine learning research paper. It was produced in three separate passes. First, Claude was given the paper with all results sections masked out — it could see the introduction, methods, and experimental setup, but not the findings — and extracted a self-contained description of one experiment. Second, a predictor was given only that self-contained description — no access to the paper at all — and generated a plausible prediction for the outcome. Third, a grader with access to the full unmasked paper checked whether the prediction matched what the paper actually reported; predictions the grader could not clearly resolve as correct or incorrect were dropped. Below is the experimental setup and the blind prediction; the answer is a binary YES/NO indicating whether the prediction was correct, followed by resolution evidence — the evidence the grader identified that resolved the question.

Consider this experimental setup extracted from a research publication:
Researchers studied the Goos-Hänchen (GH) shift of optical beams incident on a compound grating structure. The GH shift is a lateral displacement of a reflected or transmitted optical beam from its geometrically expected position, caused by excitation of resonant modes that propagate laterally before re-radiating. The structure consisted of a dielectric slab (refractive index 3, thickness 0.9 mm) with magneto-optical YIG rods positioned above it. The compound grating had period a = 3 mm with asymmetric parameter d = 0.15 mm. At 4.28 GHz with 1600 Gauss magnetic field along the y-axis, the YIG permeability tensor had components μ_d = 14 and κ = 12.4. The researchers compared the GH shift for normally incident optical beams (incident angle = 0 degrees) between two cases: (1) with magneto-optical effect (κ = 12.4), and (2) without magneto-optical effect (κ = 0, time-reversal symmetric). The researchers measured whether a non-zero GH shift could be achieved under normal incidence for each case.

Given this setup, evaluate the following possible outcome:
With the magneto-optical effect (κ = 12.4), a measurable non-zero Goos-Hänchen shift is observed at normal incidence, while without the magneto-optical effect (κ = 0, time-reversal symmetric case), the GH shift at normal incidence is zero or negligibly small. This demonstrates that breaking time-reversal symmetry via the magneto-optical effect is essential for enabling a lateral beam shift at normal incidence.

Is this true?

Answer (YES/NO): YES